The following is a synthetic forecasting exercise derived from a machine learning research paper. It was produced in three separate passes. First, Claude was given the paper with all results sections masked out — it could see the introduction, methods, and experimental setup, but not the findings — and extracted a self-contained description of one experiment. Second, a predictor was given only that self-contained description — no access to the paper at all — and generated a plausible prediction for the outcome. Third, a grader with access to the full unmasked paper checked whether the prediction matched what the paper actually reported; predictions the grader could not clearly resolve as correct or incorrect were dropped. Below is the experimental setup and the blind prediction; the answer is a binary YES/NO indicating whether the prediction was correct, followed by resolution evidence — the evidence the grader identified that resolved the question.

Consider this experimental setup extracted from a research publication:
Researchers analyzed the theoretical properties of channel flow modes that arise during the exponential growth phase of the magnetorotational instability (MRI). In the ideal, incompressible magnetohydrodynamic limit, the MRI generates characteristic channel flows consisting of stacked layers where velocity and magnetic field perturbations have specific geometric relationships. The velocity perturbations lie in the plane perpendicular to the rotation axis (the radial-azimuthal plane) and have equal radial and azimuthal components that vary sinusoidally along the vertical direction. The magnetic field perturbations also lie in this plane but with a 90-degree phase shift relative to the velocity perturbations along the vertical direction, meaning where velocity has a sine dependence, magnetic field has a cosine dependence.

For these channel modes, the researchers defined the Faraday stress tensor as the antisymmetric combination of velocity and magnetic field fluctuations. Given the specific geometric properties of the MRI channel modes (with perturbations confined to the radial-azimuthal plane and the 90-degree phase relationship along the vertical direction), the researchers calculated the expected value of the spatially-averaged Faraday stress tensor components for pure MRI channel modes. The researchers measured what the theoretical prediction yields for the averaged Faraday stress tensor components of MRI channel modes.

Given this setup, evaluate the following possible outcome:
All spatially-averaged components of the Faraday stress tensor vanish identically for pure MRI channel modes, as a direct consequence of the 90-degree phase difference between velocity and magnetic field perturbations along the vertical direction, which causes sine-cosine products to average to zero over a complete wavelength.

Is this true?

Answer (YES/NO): YES